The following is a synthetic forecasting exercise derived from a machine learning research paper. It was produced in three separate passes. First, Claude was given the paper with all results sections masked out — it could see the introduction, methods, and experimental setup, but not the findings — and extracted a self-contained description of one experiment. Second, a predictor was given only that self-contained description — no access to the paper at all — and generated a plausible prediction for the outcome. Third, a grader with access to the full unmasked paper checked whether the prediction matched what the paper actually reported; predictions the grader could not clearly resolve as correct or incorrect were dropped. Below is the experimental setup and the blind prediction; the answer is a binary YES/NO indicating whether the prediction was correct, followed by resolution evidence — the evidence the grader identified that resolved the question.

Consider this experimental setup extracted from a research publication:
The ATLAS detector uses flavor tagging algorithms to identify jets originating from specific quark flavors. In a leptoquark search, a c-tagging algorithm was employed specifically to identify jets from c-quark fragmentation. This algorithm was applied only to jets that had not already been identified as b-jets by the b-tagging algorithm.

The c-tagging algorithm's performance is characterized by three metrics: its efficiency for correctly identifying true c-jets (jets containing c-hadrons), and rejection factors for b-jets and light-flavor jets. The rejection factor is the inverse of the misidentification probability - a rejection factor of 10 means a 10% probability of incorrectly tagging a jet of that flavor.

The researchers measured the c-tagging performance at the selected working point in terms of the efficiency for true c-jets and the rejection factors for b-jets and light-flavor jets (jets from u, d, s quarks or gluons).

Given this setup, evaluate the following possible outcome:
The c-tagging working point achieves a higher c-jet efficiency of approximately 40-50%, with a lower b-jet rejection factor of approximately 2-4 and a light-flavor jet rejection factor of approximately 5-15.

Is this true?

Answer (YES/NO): NO